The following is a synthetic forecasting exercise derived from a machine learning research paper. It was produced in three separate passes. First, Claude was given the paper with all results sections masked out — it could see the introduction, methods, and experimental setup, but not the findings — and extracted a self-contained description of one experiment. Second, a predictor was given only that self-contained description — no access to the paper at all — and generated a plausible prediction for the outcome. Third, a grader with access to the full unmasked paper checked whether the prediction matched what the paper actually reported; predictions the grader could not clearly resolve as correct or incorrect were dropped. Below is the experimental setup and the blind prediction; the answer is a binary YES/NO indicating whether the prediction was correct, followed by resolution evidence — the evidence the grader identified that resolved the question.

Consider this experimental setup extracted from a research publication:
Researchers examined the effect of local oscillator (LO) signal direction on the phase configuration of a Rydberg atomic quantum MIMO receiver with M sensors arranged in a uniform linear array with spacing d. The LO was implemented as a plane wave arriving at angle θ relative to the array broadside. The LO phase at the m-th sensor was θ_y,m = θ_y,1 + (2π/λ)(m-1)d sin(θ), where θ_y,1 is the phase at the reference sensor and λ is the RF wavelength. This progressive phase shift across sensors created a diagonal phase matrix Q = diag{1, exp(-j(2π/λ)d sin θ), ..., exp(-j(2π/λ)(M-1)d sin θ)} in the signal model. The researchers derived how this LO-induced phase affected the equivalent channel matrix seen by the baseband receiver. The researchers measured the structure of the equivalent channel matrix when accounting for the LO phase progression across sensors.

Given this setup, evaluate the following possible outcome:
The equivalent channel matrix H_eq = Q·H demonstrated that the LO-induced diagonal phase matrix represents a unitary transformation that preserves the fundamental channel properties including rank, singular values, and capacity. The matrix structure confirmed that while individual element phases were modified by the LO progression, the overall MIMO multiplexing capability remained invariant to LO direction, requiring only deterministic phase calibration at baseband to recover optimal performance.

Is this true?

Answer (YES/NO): NO